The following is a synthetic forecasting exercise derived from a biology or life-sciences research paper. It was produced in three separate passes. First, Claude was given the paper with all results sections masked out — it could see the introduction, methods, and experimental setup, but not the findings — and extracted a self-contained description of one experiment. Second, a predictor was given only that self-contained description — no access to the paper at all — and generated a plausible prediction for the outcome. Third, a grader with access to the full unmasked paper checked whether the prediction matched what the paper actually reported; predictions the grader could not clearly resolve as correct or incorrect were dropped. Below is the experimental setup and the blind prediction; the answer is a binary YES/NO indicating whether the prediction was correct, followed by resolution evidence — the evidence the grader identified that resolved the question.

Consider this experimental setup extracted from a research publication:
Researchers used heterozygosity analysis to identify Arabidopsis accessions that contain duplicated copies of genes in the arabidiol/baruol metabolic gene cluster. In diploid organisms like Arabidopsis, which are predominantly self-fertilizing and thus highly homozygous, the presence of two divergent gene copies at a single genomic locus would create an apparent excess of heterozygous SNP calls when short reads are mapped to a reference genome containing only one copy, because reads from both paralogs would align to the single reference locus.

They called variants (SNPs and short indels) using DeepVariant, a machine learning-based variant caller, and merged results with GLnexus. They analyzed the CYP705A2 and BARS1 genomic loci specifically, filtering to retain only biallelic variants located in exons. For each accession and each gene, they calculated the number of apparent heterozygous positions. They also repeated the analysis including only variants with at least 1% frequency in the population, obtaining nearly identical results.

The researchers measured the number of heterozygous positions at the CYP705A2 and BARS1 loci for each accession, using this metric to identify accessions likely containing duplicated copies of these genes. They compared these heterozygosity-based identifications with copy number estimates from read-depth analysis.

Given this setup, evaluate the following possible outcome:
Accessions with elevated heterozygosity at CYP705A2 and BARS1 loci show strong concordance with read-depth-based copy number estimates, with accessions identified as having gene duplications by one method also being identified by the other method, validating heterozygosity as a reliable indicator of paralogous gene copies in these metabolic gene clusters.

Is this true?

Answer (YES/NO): YES